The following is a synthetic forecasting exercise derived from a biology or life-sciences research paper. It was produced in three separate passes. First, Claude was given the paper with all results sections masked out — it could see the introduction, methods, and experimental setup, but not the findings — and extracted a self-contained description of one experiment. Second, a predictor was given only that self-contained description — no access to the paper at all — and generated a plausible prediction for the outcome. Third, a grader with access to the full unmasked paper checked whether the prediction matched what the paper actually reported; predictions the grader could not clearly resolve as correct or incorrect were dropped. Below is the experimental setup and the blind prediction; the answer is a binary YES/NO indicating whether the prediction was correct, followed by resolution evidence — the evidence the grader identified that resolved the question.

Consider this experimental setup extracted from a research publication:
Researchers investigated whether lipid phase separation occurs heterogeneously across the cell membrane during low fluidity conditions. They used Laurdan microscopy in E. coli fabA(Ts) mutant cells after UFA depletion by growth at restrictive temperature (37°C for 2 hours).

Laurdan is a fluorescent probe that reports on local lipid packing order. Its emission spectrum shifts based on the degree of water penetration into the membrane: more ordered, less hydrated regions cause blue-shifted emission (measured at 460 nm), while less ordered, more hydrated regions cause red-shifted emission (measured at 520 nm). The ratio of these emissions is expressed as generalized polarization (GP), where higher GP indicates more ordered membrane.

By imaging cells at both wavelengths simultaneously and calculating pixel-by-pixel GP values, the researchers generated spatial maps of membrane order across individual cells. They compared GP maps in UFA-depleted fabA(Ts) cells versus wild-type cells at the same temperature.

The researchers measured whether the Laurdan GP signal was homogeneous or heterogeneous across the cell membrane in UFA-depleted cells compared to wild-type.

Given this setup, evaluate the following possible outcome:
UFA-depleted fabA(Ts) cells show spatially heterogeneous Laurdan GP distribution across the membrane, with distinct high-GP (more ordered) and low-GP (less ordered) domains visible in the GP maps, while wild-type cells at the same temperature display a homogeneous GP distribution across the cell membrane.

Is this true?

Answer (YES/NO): YES